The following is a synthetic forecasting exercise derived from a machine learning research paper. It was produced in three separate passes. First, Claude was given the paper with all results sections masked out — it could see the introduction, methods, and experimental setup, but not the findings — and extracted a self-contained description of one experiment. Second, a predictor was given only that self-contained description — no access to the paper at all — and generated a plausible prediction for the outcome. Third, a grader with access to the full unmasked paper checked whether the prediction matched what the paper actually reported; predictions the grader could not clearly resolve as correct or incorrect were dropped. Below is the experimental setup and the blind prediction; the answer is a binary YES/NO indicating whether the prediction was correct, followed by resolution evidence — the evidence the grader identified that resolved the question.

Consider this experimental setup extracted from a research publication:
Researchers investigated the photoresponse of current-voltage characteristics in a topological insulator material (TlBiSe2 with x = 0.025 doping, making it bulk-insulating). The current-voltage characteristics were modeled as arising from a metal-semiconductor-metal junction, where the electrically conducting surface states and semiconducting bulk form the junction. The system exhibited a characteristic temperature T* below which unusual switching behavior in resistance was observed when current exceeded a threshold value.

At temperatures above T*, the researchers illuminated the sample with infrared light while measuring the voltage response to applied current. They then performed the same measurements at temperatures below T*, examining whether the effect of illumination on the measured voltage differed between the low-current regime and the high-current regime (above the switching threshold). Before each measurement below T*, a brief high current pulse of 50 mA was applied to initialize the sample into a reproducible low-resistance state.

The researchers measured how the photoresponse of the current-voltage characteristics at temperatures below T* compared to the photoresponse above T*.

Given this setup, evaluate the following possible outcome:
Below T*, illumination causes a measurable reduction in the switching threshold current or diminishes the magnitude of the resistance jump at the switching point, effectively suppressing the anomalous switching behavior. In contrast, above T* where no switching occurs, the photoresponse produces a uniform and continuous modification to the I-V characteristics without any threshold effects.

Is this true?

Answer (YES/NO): NO